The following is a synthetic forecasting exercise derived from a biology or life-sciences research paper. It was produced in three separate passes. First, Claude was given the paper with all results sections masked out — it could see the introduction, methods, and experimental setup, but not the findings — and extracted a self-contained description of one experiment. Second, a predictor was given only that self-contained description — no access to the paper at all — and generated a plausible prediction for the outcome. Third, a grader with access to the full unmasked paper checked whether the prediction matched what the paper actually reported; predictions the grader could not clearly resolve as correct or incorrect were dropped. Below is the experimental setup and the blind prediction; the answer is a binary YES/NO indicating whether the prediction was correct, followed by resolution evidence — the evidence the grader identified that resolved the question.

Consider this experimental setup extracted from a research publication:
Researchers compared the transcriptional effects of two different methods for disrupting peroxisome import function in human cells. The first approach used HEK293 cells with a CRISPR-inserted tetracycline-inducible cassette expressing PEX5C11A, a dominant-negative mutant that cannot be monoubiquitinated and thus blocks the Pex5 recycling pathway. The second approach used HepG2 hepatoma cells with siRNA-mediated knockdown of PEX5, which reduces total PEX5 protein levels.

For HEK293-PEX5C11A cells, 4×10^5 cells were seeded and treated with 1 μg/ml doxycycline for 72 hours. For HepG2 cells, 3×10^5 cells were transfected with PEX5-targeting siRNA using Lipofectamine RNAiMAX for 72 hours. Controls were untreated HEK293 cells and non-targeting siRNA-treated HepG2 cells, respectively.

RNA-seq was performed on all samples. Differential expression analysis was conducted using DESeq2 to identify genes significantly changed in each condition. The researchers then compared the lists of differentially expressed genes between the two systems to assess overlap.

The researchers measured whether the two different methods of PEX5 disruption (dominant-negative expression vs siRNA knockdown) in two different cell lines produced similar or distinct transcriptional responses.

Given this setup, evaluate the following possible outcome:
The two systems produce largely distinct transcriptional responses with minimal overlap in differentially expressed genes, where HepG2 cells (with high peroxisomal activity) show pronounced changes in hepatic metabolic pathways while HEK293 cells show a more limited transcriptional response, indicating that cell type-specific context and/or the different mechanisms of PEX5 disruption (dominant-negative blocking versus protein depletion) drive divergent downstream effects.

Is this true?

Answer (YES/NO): NO